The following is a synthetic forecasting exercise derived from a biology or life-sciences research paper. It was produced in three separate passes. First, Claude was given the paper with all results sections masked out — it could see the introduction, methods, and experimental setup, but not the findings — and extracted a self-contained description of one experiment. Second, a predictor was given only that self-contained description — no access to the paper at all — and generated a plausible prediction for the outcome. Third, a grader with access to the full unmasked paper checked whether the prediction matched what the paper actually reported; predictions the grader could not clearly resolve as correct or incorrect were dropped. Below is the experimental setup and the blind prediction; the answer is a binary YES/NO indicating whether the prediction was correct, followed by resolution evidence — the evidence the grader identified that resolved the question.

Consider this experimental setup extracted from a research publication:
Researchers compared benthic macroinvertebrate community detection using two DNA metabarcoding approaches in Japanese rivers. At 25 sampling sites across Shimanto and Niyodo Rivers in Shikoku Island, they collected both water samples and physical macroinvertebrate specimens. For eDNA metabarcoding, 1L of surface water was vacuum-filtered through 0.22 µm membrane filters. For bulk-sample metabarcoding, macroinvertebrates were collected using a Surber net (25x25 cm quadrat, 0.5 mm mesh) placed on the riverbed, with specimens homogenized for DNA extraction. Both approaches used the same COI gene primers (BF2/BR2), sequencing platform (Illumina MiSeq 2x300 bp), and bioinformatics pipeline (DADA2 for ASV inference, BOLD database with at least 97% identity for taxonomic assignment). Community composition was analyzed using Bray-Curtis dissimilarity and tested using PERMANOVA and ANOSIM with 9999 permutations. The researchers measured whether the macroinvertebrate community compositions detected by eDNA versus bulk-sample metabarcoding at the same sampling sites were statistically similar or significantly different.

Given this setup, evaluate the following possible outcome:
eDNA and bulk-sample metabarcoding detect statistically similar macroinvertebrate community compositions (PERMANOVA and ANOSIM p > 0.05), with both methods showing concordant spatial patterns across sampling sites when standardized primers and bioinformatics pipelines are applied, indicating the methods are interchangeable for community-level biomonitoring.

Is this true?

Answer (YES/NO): NO